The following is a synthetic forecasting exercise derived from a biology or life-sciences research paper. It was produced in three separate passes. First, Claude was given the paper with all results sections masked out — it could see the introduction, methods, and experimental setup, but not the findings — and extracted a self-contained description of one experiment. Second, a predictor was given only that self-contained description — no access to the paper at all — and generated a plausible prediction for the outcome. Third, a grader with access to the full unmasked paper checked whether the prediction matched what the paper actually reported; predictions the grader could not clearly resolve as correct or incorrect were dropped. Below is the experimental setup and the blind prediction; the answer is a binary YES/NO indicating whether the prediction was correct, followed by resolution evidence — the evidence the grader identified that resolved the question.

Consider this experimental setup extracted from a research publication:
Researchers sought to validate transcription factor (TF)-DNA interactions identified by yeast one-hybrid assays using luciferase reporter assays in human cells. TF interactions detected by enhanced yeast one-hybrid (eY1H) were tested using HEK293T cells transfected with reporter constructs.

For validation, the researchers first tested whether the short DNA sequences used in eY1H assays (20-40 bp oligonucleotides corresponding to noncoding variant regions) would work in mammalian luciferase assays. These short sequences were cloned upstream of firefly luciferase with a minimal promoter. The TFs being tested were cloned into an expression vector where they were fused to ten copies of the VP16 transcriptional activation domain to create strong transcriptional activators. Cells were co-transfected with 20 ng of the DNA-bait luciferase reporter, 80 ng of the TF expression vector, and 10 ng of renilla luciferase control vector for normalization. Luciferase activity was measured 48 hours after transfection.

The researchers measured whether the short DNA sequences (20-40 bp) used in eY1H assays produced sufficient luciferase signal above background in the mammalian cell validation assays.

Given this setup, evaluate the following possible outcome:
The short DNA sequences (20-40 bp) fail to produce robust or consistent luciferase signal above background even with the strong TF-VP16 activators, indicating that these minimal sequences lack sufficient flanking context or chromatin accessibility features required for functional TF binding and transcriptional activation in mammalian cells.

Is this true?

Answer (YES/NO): YES